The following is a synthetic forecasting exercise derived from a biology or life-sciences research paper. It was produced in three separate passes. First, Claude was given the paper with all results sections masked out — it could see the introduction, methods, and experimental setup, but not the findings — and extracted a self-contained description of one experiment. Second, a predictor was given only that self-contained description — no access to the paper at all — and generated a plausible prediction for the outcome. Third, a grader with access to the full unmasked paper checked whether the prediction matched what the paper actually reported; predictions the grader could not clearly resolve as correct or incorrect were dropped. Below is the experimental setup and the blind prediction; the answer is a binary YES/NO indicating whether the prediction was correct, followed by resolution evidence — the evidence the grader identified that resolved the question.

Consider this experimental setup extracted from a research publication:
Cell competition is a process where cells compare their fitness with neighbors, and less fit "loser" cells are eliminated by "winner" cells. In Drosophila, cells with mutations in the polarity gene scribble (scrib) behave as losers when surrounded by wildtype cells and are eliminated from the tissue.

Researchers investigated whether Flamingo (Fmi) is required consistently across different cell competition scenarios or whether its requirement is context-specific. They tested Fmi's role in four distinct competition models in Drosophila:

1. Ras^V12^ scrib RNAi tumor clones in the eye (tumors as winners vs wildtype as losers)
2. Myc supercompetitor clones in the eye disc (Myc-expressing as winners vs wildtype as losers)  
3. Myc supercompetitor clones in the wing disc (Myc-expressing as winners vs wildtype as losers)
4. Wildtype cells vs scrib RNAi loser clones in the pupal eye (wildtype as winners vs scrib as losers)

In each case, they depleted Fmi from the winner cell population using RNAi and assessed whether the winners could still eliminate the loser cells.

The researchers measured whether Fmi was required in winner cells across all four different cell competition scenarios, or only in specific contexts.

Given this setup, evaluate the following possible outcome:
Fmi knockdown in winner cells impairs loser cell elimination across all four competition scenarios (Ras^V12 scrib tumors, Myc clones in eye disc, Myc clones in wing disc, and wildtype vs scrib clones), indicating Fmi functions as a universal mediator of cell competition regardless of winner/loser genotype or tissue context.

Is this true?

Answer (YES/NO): YES